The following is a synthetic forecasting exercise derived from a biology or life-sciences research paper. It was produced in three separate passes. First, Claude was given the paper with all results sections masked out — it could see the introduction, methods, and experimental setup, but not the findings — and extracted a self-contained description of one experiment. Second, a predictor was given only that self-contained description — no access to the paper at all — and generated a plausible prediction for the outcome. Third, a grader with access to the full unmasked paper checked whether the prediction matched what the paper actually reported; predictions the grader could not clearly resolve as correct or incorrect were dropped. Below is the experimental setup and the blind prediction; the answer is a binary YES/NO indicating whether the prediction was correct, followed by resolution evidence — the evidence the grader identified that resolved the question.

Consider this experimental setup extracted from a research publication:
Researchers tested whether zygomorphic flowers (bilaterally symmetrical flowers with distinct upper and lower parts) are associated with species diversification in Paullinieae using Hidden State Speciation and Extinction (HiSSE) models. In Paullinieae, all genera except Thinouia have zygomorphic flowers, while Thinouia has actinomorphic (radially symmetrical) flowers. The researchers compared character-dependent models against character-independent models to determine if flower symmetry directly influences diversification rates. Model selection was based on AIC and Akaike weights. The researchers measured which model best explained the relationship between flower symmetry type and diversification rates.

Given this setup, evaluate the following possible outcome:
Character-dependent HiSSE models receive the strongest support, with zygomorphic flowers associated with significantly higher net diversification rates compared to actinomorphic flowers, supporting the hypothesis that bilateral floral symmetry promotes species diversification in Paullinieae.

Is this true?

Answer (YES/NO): NO